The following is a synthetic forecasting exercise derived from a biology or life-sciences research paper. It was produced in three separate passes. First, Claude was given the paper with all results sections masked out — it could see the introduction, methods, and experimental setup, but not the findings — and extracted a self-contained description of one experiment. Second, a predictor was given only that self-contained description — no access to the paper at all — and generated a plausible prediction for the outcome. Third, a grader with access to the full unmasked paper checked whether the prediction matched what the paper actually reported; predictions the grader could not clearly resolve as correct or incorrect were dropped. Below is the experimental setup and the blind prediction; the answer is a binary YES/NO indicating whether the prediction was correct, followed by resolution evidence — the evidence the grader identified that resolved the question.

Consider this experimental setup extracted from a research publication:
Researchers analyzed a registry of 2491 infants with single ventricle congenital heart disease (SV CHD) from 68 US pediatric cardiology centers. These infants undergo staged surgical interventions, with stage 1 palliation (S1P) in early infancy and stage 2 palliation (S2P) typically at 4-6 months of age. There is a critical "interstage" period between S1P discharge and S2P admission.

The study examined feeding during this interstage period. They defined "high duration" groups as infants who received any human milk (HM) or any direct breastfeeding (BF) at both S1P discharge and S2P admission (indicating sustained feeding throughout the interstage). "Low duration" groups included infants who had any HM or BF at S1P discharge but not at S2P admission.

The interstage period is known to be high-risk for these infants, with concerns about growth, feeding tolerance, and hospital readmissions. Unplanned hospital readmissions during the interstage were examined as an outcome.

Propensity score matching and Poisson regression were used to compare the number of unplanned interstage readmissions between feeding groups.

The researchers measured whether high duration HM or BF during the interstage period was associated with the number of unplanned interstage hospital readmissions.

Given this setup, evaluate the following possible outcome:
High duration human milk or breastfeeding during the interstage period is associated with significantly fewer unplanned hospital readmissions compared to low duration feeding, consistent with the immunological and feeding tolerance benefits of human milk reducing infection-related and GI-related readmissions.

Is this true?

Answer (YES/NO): NO